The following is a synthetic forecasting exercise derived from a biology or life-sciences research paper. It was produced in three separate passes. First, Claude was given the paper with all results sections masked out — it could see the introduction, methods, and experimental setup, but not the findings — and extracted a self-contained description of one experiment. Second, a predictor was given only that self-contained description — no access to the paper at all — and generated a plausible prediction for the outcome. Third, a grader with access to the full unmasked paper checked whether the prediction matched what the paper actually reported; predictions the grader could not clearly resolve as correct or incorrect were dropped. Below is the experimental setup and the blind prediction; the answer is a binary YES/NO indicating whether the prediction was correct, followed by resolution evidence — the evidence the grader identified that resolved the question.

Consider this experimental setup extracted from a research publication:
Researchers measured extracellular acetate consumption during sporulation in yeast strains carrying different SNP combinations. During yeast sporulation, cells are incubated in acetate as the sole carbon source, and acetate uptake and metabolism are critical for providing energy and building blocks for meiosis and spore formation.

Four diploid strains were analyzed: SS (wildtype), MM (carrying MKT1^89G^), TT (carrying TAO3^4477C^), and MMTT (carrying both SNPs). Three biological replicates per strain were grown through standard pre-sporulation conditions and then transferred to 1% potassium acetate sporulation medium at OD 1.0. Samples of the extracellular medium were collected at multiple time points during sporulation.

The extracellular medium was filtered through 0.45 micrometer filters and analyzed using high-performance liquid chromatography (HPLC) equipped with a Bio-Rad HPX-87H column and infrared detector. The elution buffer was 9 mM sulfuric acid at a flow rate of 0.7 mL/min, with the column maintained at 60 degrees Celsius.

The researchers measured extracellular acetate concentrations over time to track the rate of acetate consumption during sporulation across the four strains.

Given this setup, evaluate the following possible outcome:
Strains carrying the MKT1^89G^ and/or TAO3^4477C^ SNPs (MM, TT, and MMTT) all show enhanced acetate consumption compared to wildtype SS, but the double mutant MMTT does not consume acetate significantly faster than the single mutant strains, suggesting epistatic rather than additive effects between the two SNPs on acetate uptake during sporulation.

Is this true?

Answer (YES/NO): NO